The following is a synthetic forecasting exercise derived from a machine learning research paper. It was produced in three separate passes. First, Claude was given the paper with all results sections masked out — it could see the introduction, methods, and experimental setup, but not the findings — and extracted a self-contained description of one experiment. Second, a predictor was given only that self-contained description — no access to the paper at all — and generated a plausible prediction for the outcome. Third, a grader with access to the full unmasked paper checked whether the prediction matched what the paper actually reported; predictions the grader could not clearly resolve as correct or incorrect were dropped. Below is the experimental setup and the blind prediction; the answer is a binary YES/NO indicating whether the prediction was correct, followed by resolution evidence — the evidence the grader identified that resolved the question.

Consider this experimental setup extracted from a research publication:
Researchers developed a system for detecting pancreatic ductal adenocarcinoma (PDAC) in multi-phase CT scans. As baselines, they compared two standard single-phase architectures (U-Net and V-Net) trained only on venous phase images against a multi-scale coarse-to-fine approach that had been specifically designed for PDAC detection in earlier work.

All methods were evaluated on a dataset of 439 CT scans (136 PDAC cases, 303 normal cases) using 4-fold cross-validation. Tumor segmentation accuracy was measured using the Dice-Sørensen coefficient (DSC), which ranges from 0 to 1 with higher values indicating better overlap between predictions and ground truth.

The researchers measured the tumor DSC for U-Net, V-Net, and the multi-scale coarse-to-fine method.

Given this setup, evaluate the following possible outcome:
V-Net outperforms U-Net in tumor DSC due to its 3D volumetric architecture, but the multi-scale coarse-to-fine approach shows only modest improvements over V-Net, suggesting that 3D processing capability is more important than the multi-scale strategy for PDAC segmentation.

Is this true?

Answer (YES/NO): NO